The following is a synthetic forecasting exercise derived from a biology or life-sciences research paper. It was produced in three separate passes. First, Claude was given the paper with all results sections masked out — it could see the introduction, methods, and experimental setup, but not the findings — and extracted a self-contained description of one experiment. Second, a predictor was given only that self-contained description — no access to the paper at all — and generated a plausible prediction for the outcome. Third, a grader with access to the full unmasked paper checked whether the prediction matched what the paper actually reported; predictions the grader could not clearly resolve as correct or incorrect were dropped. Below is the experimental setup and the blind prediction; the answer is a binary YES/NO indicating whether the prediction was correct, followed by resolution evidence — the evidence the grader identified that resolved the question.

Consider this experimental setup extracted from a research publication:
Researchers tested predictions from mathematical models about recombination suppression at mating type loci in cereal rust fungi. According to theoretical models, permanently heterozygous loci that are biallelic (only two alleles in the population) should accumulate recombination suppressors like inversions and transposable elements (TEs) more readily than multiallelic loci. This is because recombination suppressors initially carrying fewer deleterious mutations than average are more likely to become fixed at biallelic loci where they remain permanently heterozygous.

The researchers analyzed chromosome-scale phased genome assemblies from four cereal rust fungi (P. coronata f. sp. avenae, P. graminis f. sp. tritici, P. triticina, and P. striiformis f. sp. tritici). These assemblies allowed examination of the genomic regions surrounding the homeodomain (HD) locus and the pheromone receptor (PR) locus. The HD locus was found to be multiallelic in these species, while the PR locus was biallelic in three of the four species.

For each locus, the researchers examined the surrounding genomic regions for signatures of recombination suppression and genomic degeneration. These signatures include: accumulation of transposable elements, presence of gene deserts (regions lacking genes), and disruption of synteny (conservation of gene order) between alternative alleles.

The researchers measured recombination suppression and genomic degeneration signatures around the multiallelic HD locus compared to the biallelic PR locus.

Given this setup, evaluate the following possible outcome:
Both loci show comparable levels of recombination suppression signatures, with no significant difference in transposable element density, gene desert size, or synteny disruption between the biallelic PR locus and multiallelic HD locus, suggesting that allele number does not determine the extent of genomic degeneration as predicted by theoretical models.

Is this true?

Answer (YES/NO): NO